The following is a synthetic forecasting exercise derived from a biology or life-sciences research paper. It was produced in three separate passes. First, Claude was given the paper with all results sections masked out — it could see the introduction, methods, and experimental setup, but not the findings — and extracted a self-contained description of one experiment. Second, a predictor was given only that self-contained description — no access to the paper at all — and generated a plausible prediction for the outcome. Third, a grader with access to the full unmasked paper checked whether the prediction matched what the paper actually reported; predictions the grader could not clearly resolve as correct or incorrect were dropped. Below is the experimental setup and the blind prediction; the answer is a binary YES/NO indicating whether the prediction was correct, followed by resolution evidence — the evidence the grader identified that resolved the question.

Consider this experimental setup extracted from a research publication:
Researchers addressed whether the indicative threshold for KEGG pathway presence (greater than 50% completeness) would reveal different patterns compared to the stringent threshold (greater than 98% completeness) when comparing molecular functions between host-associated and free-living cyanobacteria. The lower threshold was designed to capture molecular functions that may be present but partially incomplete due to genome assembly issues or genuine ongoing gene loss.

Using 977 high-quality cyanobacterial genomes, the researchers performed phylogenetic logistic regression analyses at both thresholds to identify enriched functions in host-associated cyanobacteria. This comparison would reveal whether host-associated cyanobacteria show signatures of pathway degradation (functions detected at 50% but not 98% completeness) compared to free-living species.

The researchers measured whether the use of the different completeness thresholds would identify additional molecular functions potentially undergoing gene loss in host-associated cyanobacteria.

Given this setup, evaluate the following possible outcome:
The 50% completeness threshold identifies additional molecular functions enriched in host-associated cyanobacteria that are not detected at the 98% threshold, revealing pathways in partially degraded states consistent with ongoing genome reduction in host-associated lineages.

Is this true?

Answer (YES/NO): NO